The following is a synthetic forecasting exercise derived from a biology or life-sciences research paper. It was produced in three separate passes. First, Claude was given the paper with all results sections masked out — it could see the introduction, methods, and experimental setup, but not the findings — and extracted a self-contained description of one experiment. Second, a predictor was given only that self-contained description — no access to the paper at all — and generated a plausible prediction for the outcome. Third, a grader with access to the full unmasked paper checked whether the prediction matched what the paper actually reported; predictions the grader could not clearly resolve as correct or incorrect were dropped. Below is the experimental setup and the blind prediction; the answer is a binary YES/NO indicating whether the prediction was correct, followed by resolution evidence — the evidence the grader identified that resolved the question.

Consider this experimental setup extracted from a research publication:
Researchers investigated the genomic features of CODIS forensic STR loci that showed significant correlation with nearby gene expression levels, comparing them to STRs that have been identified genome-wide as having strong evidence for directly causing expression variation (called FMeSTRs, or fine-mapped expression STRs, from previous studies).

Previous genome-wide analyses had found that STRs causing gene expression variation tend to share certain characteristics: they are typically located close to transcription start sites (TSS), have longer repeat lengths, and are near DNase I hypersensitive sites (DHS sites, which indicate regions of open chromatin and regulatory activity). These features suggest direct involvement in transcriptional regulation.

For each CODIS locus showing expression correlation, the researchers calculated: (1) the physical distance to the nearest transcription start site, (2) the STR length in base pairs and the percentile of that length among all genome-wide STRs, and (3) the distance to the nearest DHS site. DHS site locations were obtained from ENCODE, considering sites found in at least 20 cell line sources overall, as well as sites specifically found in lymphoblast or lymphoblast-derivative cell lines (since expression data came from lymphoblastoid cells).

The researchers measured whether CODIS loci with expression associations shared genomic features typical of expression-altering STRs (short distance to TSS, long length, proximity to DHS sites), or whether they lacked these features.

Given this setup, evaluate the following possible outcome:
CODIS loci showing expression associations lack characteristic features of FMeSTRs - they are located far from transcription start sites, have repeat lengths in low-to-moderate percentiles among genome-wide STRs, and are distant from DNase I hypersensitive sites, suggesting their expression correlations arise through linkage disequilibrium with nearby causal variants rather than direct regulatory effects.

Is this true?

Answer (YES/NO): NO